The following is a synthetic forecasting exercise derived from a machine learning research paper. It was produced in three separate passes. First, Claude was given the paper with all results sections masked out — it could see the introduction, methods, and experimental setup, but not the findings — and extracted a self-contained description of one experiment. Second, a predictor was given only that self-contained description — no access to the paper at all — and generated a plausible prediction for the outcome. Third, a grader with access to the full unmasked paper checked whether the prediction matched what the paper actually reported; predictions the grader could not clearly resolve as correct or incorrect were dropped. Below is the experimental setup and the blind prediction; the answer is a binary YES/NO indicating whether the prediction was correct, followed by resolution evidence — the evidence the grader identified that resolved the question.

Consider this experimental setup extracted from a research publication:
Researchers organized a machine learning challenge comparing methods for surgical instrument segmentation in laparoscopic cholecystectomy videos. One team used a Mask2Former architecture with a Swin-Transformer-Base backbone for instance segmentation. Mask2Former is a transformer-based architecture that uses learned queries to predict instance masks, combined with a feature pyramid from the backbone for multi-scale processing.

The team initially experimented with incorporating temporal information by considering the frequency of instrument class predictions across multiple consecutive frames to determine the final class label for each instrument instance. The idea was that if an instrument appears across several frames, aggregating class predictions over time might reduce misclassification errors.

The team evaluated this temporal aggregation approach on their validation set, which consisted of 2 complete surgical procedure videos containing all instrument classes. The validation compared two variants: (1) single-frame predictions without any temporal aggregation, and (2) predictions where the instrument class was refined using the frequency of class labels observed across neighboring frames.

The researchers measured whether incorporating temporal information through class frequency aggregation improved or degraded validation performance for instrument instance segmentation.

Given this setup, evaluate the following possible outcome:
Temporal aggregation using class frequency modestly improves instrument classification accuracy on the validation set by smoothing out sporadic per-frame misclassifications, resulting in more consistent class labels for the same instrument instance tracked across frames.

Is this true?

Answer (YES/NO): NO